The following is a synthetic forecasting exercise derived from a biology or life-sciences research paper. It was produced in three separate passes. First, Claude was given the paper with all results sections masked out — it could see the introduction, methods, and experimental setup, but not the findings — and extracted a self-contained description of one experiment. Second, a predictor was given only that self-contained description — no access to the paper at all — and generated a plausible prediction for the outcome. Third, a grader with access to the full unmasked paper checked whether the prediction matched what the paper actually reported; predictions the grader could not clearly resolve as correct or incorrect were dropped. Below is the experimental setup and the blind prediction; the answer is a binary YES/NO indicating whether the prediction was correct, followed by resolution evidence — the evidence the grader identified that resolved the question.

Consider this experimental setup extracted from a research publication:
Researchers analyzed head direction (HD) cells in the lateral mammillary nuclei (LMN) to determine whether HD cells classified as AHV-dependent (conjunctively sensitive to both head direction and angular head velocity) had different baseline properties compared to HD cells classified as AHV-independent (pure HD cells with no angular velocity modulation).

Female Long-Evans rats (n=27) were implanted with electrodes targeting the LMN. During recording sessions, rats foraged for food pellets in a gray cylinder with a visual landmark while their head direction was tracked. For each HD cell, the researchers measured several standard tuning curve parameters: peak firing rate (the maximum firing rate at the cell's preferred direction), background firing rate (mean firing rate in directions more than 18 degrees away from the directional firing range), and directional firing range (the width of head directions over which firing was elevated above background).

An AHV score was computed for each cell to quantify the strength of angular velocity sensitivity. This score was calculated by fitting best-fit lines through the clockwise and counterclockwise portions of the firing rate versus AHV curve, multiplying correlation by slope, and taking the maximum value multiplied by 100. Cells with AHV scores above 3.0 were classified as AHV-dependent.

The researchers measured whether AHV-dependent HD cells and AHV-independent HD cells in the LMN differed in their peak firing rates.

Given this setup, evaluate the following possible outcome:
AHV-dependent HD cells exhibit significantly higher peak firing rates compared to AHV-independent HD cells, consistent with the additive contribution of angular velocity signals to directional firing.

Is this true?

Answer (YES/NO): YES